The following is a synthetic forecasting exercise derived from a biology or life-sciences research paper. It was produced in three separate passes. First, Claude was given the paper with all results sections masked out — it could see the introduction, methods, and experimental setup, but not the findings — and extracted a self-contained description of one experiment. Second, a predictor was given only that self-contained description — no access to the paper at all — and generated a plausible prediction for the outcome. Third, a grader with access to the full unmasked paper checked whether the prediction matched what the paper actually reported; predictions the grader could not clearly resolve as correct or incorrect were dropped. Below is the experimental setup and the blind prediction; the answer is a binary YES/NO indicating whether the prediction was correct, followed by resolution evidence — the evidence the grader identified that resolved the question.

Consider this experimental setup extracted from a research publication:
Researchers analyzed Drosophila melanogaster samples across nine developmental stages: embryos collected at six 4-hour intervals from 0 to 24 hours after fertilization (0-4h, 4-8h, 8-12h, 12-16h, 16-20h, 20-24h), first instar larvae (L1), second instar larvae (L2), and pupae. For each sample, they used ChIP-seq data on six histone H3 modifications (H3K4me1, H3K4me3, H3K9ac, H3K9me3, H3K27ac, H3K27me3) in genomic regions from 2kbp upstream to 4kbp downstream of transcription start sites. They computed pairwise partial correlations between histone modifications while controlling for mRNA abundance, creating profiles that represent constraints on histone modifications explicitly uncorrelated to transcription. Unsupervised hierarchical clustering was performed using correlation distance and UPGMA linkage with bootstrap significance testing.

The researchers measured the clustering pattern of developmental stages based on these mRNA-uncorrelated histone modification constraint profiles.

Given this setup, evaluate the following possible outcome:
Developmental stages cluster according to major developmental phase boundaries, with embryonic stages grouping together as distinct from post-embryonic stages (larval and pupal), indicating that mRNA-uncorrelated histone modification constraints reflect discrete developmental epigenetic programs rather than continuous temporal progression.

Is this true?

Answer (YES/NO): NO